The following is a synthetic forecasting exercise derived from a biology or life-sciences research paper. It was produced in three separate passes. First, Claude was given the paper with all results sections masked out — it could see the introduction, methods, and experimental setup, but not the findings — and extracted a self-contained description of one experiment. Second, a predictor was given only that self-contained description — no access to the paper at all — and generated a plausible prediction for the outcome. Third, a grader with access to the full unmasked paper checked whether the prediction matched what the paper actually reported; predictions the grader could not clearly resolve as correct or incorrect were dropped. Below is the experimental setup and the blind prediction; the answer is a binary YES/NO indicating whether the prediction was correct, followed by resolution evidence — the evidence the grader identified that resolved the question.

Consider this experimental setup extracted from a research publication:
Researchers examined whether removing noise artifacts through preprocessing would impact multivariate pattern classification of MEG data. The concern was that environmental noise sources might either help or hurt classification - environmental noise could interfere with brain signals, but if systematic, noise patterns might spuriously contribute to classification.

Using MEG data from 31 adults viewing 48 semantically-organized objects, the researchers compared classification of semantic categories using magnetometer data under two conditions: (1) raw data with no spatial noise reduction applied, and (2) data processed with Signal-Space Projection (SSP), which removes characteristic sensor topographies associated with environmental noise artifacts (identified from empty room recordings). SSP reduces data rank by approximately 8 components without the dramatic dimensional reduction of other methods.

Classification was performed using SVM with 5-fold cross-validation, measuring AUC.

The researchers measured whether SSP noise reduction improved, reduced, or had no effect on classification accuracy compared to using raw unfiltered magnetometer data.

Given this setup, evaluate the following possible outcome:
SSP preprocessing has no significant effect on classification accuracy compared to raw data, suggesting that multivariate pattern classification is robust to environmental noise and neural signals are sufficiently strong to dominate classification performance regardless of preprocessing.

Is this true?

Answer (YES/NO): YES